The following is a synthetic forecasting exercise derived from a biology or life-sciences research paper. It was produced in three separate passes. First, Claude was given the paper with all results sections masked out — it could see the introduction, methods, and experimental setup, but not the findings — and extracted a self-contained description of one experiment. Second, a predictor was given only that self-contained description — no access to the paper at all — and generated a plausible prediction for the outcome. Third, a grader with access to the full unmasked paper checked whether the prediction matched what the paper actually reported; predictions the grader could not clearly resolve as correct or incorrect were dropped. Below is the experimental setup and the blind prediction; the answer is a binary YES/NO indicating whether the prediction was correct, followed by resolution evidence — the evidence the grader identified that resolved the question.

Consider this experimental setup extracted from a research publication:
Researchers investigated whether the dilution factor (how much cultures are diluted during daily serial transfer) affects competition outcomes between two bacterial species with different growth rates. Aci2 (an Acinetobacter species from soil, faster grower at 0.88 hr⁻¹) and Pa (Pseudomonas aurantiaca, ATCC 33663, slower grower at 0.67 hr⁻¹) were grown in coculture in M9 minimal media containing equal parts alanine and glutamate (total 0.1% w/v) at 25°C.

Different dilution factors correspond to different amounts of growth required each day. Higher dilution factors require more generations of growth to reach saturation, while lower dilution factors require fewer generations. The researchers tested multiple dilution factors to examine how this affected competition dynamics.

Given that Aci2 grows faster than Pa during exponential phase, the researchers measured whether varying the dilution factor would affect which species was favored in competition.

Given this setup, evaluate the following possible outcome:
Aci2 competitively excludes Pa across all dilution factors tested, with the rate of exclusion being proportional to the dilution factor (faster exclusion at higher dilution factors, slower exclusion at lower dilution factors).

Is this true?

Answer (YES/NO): NO